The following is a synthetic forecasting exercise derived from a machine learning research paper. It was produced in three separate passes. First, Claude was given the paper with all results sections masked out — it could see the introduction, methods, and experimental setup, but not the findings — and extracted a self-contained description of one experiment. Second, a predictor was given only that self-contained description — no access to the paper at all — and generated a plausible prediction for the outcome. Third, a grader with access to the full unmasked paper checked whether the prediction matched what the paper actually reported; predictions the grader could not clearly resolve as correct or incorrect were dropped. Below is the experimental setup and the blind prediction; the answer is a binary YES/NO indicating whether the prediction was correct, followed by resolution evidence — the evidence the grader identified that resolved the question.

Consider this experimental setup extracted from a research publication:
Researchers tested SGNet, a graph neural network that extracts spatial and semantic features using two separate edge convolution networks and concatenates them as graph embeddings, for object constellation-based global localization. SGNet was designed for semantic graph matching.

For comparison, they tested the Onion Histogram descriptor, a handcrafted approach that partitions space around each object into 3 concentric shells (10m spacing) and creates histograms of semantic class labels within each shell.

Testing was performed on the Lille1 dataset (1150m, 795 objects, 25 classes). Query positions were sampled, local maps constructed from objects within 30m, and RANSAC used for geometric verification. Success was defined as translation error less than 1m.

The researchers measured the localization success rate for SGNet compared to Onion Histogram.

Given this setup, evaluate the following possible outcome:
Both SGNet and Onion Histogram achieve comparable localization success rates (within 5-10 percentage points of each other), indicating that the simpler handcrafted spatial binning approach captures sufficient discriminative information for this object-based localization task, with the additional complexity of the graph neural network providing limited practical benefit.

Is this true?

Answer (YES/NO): NO